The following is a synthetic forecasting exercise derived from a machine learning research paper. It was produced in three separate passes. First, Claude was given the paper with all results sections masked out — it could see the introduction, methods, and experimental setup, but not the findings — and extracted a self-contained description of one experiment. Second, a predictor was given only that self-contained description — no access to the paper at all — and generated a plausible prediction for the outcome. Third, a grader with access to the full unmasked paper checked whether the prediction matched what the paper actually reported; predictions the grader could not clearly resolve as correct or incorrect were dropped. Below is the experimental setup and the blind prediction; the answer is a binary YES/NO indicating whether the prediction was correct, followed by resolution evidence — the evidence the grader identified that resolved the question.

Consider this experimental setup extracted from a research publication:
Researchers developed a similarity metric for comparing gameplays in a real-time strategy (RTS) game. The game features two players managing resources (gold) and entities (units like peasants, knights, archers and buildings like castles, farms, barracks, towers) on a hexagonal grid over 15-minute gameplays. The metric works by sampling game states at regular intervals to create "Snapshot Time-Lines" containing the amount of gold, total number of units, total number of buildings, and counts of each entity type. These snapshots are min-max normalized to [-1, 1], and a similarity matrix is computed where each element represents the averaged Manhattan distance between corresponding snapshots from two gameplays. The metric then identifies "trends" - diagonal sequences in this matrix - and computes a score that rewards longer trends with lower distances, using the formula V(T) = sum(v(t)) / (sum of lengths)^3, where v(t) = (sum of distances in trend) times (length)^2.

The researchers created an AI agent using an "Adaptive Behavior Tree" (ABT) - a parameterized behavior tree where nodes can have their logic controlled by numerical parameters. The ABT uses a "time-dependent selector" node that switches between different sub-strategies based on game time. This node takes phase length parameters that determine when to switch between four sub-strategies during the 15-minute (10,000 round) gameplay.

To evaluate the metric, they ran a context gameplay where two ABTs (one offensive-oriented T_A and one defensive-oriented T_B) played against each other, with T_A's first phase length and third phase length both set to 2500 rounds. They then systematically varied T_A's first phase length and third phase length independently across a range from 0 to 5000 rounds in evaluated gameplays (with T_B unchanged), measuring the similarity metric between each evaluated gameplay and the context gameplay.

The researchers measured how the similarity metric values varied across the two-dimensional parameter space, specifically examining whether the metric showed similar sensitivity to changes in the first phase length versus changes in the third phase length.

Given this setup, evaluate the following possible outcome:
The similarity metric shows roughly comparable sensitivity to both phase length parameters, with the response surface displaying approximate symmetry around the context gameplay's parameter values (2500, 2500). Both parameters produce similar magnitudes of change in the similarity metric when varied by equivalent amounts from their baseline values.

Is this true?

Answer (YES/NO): NO